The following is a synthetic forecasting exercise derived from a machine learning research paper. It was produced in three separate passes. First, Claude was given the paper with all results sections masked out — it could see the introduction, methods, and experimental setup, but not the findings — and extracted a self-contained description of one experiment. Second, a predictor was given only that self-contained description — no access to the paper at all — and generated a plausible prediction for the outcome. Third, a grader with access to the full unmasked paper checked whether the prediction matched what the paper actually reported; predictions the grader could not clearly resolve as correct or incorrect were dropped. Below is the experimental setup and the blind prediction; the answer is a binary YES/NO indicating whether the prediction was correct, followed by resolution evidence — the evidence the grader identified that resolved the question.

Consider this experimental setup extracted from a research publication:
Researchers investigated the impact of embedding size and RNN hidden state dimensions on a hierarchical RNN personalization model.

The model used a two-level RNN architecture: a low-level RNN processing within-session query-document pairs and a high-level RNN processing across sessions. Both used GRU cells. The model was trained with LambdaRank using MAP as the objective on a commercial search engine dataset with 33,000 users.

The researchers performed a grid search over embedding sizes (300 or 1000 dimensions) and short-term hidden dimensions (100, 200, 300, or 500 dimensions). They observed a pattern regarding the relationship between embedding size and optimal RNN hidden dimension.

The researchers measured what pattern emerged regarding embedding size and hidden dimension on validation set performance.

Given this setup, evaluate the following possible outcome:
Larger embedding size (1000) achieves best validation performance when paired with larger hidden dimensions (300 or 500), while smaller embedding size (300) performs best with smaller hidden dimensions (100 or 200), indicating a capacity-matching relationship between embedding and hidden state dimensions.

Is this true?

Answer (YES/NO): NO